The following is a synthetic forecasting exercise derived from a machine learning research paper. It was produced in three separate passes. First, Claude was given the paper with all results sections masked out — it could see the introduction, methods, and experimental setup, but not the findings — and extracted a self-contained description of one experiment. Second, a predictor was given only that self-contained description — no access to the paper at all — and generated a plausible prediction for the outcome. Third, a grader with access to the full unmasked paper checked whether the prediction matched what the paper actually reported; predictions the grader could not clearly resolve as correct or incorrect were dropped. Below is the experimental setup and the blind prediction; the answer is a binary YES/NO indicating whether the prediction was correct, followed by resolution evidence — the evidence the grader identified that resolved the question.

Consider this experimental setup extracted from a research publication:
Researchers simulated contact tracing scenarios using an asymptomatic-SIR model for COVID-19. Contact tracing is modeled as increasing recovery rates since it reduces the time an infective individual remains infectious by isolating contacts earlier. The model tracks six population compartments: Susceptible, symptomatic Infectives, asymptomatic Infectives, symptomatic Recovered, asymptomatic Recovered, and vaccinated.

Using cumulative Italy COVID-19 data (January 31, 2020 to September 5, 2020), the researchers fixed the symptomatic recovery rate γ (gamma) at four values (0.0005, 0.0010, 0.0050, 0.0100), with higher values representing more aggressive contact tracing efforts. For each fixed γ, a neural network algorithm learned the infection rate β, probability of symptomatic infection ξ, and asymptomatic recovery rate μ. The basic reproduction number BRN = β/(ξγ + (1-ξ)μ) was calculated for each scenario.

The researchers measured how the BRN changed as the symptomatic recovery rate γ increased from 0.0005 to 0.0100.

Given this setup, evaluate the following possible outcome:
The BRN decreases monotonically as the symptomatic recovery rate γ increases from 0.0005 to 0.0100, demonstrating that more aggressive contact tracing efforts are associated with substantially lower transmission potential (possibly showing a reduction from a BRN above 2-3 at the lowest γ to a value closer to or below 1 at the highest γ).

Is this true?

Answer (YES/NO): NO